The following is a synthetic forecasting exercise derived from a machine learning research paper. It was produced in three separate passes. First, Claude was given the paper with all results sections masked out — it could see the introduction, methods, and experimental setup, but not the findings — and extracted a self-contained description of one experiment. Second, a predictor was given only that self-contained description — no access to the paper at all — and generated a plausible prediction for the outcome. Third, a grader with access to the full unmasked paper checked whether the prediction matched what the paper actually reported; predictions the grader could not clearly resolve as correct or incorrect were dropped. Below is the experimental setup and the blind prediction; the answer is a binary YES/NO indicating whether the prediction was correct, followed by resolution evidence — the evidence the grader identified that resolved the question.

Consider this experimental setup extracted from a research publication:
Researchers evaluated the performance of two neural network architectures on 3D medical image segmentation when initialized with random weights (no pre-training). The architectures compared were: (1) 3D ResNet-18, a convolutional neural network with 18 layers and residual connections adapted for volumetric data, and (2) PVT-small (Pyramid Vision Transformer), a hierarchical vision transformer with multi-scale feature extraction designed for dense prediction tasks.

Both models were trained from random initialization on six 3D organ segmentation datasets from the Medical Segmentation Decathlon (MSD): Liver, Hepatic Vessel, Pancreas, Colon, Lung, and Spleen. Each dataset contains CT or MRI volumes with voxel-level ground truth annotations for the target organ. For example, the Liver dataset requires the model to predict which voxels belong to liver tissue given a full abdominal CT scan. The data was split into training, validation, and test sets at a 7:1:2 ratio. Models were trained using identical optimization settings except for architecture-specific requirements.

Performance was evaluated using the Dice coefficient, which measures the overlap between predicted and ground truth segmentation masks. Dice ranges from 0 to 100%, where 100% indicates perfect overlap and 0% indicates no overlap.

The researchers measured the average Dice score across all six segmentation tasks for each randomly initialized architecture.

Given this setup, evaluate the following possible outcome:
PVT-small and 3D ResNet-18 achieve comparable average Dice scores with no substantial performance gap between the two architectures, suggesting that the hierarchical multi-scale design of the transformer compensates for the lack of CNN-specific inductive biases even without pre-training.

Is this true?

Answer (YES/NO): NO